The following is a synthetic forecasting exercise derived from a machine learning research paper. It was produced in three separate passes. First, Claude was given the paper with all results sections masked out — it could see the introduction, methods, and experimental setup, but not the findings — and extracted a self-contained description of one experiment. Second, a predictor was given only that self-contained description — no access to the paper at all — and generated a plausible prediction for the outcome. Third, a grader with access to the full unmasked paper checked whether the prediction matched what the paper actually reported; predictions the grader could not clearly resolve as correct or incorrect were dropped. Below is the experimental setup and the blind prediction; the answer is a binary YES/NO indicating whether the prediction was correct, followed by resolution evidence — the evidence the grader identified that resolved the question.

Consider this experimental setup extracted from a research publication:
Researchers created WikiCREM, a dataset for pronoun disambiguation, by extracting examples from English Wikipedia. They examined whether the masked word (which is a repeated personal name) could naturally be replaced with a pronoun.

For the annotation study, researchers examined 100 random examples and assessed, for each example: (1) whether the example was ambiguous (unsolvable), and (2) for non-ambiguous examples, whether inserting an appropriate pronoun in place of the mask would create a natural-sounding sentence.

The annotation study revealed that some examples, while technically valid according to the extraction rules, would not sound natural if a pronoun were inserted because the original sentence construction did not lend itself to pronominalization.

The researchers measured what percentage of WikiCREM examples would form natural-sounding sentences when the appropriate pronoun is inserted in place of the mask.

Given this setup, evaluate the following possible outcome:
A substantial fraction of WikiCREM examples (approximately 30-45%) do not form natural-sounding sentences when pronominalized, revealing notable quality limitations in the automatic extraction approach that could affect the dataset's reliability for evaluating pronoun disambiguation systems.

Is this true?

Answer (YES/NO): YES